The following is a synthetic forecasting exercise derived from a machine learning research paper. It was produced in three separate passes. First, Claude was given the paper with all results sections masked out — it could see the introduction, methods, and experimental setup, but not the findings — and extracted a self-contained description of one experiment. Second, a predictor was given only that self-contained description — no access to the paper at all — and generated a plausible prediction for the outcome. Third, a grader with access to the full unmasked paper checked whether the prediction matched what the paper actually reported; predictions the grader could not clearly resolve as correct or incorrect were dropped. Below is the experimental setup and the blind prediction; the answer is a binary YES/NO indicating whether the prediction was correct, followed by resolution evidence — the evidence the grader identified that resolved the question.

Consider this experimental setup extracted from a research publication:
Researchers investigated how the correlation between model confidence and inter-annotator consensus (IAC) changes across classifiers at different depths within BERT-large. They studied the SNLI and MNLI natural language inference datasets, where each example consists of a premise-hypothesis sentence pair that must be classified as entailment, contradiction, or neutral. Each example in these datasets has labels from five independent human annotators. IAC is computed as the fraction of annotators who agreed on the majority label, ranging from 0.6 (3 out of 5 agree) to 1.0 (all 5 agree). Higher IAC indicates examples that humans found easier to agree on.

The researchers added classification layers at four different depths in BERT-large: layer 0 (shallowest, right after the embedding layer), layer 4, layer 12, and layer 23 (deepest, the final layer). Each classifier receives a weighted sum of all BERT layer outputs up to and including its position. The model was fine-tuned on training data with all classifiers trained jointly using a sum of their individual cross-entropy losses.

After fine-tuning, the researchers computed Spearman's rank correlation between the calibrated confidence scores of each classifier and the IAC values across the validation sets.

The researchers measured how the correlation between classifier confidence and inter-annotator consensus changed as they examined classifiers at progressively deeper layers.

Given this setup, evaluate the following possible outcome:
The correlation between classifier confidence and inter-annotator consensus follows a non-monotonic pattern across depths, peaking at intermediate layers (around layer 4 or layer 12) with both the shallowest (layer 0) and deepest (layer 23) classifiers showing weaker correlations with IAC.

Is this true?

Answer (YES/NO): NO